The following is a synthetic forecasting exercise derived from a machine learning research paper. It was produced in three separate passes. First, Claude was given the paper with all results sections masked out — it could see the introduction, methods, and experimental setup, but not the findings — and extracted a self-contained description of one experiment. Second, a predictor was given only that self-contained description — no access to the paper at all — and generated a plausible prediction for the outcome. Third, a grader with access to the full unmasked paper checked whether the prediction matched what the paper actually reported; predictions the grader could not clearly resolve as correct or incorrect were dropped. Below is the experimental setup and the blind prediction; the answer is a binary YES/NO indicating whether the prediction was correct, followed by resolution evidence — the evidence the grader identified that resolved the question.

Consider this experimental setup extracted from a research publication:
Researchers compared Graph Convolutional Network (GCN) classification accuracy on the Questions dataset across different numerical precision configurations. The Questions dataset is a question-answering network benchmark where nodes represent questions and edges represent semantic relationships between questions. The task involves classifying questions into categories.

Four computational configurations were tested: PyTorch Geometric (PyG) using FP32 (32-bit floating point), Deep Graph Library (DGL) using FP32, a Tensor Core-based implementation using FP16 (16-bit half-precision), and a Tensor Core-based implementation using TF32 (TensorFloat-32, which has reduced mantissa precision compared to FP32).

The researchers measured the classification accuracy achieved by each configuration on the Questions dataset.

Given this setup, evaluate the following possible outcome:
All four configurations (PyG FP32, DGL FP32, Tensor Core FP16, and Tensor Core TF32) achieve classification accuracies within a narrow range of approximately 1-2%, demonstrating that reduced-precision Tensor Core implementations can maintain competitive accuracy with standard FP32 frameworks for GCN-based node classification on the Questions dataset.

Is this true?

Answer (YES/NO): YES